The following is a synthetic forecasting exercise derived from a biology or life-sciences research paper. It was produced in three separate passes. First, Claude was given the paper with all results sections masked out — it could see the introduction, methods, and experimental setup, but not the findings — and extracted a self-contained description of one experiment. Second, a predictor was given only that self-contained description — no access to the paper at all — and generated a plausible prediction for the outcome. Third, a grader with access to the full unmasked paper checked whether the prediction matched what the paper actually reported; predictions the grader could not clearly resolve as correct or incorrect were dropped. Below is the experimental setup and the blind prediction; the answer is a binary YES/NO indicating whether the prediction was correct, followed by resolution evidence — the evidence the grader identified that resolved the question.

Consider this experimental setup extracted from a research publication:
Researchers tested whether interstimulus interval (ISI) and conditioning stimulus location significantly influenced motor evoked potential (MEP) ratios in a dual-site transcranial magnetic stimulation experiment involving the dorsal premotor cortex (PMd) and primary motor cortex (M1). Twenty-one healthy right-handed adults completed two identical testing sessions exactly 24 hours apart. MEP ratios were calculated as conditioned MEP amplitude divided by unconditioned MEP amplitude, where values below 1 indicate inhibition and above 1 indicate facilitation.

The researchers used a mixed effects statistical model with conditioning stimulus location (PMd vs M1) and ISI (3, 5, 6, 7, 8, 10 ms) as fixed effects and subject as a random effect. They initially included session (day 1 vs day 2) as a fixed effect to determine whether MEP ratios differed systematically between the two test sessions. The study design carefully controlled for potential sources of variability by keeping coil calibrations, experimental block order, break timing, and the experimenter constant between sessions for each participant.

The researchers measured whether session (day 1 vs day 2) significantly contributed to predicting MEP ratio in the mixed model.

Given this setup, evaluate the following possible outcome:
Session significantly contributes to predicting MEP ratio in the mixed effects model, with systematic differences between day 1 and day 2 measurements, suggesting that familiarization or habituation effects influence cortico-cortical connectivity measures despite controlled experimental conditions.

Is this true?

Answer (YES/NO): NO